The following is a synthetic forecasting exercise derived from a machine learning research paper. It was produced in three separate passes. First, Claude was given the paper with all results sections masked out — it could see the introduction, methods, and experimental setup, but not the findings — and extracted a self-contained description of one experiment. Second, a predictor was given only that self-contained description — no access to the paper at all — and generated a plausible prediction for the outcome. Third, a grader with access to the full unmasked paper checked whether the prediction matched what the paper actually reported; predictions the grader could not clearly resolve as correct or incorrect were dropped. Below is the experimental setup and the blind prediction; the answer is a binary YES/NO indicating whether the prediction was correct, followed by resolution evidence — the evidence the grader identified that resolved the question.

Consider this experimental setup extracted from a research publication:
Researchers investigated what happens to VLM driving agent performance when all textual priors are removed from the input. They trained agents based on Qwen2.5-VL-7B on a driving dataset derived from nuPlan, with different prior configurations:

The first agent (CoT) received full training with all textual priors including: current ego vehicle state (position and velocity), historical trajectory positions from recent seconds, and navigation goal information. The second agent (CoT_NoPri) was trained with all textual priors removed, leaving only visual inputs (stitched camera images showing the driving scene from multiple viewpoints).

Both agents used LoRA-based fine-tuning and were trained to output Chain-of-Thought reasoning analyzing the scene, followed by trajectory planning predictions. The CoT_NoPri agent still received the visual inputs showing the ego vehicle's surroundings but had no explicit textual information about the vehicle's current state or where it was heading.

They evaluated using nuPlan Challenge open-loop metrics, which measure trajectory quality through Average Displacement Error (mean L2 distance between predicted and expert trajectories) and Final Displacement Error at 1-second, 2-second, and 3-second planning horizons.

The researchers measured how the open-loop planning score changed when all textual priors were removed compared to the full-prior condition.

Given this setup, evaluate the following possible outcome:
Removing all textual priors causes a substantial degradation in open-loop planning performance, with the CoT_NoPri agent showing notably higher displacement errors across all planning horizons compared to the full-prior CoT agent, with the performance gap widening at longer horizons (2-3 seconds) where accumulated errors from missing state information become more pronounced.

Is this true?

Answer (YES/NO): YES